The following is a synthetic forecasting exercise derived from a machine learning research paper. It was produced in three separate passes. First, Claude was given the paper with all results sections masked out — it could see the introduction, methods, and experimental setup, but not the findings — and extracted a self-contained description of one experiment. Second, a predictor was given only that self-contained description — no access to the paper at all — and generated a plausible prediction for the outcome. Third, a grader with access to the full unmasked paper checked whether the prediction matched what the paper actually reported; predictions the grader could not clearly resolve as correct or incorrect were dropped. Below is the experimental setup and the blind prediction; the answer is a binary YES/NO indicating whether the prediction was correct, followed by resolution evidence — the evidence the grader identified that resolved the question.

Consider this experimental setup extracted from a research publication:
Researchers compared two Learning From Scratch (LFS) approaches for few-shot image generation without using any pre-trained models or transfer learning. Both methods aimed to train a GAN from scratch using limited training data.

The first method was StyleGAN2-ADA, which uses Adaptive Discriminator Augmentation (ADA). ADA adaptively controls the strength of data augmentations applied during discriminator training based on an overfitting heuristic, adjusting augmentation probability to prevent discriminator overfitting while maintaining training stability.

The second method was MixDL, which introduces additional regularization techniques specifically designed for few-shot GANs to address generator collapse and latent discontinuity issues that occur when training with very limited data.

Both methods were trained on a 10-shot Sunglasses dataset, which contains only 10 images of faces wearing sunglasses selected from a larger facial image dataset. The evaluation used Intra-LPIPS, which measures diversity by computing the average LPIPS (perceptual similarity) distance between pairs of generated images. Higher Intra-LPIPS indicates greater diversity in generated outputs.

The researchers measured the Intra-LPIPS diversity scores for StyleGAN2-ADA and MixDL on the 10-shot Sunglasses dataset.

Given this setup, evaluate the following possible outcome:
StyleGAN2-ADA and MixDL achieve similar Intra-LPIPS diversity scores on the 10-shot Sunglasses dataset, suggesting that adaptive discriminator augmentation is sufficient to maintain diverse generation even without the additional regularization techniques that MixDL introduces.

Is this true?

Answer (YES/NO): NO